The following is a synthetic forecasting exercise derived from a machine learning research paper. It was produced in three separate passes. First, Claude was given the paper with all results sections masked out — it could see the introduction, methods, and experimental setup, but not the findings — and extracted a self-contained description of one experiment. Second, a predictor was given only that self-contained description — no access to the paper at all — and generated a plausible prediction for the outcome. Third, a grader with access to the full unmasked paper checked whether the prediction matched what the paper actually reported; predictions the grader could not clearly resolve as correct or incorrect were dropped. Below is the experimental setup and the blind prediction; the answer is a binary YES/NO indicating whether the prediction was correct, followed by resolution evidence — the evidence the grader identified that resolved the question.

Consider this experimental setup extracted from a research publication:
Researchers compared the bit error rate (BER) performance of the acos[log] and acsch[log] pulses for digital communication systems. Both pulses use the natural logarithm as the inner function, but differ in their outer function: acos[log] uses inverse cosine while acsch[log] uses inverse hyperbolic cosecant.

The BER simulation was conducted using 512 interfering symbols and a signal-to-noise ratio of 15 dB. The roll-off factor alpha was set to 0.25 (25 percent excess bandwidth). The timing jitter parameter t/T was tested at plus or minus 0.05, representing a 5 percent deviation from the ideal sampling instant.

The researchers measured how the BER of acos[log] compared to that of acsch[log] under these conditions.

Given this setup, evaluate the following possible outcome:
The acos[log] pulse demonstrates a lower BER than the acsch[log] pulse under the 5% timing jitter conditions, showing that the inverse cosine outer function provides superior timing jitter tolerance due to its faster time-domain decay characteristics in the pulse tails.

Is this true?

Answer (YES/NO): NO